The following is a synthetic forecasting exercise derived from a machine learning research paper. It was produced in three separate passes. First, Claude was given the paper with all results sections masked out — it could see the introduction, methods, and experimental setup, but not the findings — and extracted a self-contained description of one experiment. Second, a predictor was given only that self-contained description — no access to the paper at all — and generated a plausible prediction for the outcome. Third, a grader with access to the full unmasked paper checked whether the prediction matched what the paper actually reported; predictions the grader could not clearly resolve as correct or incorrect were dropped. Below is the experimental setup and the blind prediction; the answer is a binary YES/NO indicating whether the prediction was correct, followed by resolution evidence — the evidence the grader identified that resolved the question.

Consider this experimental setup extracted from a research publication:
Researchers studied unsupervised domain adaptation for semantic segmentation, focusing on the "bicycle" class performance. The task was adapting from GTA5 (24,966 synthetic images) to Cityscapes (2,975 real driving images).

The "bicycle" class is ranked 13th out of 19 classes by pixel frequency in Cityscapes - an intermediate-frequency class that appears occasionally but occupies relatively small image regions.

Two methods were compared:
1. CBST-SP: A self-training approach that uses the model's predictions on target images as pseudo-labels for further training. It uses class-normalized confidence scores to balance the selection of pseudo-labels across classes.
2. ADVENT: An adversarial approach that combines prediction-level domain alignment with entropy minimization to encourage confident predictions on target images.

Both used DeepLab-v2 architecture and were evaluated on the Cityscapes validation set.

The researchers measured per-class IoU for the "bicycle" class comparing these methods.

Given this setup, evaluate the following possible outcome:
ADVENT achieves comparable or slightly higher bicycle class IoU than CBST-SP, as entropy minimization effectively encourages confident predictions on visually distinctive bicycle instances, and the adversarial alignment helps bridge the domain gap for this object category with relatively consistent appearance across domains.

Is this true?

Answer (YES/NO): NO